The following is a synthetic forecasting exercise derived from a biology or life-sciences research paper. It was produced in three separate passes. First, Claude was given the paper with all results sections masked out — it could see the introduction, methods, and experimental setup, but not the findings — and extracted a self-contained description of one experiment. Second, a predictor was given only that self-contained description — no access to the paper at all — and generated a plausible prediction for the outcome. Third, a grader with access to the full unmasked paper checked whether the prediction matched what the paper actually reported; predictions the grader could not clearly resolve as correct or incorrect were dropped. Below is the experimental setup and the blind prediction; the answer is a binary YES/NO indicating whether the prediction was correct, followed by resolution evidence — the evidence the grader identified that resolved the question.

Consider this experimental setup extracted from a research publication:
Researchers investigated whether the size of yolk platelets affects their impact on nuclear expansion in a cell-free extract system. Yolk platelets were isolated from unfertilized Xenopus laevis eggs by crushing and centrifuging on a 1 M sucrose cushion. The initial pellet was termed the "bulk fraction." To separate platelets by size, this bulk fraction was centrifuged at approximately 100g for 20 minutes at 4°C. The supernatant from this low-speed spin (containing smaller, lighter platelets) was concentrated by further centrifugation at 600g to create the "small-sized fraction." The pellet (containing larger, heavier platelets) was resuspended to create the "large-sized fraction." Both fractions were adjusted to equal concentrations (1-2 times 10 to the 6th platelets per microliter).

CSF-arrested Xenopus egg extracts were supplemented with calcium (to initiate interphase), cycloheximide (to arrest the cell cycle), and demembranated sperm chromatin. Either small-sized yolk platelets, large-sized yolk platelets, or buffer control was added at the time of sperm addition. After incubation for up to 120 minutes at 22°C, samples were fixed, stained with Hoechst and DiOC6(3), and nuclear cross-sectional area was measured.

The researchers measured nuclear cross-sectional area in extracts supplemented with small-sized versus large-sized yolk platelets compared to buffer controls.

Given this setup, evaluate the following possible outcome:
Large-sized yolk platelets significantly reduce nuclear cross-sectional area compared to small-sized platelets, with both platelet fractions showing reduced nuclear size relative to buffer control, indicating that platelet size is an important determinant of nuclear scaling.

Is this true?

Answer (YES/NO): YES